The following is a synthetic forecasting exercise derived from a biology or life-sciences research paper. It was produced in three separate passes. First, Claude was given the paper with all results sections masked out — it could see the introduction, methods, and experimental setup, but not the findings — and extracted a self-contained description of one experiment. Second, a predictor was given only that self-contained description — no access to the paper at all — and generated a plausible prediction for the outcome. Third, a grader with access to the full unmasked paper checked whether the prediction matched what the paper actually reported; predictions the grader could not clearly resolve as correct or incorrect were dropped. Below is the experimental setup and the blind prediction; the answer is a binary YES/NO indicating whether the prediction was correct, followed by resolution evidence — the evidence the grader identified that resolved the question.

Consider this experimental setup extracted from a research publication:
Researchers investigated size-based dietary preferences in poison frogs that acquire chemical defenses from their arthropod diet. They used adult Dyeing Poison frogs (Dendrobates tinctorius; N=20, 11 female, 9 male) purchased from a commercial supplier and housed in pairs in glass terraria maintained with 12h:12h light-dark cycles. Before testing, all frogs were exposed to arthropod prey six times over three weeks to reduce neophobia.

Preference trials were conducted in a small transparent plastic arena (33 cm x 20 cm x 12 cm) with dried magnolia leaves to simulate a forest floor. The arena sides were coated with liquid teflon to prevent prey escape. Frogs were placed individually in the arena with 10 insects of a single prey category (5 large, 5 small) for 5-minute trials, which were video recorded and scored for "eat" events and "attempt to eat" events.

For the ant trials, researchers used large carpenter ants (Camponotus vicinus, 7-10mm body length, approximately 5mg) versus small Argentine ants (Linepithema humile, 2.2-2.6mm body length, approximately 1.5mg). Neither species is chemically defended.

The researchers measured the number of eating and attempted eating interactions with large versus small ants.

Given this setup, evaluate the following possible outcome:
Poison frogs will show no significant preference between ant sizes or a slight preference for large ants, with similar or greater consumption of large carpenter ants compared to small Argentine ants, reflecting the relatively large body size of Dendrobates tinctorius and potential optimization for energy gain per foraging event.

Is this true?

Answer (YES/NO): YES